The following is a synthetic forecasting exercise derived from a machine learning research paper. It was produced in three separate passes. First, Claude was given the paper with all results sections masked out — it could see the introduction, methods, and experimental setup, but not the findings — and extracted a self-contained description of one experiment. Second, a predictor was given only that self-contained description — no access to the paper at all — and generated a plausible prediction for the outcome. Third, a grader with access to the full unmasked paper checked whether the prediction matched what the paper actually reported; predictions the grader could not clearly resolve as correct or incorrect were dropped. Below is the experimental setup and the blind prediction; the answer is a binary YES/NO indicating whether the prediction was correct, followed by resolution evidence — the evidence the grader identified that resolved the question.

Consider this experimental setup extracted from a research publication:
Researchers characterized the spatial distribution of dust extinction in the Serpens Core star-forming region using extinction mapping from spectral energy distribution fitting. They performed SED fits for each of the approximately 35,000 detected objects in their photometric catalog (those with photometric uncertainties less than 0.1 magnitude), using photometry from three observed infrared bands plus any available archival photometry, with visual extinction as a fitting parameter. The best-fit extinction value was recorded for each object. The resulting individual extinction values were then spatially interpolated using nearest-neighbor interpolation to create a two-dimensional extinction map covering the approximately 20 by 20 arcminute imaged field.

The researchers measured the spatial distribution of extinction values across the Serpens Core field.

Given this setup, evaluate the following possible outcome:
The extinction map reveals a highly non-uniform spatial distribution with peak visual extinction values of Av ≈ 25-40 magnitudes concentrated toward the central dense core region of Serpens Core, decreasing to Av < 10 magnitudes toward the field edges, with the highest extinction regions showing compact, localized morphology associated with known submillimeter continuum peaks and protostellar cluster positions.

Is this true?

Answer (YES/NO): NO